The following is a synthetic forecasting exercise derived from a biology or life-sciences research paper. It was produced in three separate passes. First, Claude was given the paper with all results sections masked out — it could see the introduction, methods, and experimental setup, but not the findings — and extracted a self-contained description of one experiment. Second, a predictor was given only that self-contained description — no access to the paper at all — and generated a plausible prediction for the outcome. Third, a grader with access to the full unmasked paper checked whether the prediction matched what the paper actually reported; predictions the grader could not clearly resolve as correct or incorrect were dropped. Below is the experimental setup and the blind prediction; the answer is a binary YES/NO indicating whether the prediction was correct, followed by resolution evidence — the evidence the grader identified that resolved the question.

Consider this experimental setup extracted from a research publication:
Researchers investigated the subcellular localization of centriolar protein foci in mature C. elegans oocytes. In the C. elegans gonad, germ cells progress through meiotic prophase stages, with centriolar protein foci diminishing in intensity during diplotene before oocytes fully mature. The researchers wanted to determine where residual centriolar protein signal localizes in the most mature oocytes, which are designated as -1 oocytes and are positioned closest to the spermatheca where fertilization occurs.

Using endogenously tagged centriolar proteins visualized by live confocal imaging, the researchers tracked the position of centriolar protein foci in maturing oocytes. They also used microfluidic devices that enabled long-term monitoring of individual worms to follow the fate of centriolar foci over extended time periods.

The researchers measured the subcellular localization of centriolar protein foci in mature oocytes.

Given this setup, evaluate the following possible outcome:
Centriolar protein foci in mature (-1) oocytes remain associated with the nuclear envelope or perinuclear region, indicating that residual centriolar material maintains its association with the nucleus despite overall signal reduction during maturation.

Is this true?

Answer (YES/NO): NO